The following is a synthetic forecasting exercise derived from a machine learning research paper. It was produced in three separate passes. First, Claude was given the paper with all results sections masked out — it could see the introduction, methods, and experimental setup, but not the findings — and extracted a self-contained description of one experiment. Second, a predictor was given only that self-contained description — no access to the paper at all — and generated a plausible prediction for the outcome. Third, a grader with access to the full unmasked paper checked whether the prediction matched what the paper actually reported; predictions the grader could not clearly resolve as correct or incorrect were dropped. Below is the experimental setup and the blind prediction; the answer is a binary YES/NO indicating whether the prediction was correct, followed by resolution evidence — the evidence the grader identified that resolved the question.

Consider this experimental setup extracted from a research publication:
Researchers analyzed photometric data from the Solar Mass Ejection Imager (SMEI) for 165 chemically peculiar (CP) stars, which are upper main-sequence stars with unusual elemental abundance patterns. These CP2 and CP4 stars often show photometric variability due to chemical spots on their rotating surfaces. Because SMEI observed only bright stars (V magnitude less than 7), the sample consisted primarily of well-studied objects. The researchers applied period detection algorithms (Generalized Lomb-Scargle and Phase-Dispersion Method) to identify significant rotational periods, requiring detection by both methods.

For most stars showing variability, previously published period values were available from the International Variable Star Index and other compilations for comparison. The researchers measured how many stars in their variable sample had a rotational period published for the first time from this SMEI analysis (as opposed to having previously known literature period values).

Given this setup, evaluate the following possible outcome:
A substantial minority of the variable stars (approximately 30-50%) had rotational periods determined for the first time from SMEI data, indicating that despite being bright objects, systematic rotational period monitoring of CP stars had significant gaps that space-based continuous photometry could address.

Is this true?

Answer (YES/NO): NO